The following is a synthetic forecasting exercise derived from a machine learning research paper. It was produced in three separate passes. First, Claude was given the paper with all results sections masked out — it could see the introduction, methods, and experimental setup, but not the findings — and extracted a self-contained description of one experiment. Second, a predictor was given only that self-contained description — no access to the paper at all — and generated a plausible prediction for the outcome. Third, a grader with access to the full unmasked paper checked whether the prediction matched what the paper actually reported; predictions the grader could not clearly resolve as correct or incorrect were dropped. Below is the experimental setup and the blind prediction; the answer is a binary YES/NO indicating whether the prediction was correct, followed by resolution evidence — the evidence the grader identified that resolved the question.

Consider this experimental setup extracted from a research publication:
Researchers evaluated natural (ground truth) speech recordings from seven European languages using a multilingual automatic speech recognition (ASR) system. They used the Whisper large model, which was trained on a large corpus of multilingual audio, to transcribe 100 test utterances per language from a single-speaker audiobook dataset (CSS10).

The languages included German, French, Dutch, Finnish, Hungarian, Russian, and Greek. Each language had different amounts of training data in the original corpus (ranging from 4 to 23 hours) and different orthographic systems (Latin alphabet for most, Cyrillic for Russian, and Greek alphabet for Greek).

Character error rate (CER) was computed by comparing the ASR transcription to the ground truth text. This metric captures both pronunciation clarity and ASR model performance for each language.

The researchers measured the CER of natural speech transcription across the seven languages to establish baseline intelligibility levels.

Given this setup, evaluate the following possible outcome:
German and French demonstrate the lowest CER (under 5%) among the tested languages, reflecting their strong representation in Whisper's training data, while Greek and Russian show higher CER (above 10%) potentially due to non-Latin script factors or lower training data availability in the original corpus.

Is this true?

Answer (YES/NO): NO